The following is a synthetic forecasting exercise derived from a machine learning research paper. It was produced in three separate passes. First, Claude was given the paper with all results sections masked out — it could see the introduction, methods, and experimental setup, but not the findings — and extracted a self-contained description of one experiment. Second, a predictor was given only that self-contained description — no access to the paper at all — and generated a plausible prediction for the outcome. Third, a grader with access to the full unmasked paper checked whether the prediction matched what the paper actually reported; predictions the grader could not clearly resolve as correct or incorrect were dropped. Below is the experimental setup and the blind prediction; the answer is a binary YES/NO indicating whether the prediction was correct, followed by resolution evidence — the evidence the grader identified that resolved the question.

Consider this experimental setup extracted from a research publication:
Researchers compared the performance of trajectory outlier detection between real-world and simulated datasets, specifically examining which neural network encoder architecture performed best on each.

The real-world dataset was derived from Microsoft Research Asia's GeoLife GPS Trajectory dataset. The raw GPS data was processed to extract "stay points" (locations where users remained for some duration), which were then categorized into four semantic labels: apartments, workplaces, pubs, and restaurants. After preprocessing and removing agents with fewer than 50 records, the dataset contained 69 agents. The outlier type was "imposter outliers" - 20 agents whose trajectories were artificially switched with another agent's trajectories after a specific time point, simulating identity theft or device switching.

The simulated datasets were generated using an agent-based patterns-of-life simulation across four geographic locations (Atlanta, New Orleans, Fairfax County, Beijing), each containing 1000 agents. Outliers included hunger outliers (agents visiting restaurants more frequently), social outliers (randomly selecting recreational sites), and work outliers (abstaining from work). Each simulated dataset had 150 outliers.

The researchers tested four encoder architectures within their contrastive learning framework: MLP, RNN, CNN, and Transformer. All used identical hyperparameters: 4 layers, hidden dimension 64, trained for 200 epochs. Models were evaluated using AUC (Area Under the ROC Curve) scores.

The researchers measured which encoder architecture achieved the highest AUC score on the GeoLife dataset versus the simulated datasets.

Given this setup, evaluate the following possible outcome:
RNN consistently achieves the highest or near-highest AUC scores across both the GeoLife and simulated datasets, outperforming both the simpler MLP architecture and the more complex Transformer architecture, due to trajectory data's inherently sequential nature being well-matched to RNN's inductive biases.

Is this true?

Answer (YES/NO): NO